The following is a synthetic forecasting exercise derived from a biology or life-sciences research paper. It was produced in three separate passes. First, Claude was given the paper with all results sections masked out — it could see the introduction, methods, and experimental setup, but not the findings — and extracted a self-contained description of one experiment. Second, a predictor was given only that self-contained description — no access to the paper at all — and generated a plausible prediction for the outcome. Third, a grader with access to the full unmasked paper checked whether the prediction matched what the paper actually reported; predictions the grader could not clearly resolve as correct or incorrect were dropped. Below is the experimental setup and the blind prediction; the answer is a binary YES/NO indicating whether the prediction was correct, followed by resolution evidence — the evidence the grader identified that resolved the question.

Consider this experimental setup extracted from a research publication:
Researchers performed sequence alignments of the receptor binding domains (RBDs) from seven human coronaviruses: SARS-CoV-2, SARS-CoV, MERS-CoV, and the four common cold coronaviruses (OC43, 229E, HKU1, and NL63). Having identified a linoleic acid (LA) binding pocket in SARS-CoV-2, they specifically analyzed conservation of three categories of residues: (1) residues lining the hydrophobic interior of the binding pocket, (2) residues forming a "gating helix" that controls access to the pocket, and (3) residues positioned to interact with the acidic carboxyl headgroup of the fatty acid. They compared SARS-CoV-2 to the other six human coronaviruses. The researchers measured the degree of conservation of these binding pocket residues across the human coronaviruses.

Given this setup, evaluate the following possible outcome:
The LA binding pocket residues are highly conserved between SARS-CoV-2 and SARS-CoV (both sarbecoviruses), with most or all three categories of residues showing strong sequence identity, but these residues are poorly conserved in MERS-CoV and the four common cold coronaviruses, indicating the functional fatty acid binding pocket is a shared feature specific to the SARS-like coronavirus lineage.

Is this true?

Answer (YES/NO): NO